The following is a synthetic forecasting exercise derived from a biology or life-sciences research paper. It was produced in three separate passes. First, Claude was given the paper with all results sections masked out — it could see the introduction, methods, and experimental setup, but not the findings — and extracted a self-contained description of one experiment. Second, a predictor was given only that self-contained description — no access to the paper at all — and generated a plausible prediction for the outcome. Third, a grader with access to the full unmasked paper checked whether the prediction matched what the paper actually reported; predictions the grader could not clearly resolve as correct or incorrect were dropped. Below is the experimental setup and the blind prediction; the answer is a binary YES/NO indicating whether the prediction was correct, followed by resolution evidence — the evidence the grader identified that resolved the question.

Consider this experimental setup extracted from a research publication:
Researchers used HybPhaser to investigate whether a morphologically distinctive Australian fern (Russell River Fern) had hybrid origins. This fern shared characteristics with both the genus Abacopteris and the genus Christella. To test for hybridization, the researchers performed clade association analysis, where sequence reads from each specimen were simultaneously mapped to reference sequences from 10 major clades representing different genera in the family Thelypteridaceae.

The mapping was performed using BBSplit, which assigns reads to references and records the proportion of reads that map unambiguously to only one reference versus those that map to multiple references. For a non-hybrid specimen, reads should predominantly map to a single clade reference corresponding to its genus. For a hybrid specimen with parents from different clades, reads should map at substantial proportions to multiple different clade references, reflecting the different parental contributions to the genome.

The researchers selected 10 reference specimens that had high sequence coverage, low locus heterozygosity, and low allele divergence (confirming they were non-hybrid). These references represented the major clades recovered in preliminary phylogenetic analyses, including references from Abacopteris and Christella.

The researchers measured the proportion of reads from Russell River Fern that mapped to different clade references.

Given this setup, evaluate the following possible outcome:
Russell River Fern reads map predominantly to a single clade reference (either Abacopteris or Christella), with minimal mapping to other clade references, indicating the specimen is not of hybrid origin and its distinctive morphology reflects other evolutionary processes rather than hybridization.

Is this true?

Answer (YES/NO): NO